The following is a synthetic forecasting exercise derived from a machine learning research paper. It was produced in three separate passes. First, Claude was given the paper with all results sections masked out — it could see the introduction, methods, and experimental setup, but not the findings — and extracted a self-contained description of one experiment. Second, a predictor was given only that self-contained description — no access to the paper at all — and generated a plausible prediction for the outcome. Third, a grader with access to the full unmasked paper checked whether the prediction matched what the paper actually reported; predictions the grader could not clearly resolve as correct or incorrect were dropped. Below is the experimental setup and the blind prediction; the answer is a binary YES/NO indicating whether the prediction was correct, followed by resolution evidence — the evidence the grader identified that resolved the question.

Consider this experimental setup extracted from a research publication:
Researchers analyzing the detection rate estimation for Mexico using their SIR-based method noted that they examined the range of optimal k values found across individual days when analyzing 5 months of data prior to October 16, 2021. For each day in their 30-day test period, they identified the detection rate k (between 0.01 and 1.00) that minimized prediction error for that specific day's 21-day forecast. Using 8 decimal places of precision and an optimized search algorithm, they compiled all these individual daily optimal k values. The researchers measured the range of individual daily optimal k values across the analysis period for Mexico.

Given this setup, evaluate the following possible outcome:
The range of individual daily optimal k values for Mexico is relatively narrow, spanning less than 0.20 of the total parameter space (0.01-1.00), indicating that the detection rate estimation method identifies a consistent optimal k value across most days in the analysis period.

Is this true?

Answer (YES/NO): NO